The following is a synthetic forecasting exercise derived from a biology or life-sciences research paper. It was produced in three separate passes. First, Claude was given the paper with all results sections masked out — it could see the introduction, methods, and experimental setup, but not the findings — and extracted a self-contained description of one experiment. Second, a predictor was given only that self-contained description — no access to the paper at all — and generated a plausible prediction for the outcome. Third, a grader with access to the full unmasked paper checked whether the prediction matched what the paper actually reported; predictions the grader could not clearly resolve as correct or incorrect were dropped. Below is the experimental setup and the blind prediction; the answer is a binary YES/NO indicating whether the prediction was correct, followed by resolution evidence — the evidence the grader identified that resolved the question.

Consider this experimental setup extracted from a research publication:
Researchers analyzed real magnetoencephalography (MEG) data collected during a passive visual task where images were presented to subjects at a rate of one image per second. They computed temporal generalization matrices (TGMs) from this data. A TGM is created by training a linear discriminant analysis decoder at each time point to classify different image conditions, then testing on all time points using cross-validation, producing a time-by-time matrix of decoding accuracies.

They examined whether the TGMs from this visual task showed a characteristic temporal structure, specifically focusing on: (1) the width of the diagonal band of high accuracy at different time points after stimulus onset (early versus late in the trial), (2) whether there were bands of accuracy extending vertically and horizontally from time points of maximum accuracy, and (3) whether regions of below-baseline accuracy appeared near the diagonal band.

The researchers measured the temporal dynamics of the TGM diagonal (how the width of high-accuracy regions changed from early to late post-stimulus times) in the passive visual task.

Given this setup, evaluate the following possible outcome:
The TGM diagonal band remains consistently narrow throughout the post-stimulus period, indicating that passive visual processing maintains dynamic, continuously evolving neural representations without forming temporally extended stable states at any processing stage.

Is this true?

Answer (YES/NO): NO